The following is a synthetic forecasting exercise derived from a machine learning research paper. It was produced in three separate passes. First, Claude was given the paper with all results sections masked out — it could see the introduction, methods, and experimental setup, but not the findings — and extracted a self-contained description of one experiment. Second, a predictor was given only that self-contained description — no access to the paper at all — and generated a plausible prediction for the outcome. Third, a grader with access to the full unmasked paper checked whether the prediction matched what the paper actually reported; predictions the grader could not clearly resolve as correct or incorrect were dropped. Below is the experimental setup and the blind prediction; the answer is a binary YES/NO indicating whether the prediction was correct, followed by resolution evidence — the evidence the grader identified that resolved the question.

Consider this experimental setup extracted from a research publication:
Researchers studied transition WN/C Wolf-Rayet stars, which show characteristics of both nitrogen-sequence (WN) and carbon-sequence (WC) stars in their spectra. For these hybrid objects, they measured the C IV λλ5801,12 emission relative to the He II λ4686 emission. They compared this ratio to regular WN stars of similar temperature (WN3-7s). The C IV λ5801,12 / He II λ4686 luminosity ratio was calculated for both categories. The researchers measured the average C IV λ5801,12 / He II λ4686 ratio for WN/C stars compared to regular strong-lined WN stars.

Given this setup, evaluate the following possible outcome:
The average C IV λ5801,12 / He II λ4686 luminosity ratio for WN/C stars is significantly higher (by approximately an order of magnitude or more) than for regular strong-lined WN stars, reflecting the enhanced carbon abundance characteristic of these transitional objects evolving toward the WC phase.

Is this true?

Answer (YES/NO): YES